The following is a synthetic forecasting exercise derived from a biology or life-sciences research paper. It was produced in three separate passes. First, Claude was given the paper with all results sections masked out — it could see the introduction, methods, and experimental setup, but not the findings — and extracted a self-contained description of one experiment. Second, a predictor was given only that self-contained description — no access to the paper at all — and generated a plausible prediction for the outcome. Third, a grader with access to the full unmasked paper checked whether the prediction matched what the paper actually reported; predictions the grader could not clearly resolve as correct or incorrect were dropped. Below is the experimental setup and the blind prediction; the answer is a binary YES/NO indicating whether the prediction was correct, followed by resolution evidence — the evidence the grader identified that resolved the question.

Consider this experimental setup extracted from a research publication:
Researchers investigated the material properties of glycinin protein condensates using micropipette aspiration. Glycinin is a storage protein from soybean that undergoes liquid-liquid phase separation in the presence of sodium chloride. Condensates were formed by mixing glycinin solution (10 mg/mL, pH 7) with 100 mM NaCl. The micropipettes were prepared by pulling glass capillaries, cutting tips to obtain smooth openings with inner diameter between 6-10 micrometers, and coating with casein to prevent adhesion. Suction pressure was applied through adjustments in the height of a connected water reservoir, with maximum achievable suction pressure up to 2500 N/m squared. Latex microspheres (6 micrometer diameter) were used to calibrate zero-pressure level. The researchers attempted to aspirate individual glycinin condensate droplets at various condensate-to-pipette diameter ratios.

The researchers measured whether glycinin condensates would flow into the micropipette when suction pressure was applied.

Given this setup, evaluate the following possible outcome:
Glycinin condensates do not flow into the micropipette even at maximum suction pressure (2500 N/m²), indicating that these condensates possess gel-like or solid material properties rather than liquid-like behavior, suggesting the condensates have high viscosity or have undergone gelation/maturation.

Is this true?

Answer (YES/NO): NO